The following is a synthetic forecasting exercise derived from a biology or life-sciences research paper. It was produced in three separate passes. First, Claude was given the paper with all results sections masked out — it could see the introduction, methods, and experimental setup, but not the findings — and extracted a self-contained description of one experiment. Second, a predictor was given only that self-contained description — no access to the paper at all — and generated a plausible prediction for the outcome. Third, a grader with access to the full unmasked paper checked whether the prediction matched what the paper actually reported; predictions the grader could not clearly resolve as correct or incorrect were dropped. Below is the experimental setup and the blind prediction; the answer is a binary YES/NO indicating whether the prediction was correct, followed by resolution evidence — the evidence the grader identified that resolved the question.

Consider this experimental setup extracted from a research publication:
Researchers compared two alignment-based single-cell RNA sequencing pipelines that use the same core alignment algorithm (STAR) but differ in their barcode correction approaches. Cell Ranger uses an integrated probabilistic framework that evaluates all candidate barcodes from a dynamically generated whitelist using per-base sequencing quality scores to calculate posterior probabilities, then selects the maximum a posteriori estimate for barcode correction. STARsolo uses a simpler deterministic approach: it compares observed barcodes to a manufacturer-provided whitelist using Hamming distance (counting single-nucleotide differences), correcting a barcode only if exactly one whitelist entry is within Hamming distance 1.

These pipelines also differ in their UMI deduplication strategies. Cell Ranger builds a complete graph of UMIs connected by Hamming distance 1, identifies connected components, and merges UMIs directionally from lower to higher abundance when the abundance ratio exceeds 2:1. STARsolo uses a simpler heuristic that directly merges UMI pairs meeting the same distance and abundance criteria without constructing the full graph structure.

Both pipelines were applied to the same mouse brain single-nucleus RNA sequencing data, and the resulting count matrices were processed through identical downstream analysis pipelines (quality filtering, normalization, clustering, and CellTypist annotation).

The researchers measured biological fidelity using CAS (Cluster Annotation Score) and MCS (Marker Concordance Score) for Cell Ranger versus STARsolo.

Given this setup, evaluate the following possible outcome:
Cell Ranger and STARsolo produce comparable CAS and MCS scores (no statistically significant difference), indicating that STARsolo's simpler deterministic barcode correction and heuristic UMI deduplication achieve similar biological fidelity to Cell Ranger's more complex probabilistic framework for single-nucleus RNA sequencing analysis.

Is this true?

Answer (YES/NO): NO